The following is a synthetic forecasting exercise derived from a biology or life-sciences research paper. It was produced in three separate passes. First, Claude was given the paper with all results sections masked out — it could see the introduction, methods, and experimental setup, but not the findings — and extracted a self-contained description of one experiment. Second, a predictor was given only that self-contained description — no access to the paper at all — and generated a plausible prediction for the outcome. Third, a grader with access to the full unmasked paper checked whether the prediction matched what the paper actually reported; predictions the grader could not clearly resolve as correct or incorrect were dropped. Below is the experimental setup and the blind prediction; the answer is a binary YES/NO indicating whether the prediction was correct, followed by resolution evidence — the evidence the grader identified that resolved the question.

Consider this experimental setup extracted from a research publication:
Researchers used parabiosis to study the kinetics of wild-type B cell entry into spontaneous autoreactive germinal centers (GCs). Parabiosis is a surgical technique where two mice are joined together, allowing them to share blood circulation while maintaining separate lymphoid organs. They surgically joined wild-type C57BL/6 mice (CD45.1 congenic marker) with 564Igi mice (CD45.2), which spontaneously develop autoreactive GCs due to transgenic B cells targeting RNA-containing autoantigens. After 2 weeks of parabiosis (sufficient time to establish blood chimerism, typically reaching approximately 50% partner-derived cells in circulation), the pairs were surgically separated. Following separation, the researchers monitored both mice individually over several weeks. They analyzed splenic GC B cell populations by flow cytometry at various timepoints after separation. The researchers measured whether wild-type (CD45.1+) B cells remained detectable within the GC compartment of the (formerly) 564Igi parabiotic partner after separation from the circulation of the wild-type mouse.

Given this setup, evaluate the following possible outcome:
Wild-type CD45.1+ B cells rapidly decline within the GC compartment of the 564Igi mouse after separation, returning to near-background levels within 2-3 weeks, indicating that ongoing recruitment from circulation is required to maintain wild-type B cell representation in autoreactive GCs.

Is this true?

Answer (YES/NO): NO